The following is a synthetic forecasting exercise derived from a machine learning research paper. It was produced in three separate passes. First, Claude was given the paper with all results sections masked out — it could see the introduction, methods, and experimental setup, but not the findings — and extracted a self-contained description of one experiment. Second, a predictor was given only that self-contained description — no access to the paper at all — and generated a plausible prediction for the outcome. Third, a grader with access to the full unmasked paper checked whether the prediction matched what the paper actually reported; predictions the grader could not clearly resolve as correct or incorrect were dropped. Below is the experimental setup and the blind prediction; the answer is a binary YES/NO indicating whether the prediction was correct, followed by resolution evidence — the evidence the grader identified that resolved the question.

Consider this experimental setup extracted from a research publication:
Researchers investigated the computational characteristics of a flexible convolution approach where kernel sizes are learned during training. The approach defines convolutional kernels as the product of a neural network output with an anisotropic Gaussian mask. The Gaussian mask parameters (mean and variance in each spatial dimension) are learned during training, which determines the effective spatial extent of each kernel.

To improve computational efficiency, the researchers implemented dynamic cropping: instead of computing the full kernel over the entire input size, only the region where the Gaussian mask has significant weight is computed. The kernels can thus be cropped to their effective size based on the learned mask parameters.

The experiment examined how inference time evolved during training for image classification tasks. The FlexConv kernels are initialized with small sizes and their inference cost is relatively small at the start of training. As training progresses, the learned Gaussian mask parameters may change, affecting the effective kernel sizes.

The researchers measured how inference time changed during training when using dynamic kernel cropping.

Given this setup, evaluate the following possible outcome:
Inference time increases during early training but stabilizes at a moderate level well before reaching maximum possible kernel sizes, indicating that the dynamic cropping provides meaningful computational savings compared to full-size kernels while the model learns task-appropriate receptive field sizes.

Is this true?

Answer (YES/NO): NO